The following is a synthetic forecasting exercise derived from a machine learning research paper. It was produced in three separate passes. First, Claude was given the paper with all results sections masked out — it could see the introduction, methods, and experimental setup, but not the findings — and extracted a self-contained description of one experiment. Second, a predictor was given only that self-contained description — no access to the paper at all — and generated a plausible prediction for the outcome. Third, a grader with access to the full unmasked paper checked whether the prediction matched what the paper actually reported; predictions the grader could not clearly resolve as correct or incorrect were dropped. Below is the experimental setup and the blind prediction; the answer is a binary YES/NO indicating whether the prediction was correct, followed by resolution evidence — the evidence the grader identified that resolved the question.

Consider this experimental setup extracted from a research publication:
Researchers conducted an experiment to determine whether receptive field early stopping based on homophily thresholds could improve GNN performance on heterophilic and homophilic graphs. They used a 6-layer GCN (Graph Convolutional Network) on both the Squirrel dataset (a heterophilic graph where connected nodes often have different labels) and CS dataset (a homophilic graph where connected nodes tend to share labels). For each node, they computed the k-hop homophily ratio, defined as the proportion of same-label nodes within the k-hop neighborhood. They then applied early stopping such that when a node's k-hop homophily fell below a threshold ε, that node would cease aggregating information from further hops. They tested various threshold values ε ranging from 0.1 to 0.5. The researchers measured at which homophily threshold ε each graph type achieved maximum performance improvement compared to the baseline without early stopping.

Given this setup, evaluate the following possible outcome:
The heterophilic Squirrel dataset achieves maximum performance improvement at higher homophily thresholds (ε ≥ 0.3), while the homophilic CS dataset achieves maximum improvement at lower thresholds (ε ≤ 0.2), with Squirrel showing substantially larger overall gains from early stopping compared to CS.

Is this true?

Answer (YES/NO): YES